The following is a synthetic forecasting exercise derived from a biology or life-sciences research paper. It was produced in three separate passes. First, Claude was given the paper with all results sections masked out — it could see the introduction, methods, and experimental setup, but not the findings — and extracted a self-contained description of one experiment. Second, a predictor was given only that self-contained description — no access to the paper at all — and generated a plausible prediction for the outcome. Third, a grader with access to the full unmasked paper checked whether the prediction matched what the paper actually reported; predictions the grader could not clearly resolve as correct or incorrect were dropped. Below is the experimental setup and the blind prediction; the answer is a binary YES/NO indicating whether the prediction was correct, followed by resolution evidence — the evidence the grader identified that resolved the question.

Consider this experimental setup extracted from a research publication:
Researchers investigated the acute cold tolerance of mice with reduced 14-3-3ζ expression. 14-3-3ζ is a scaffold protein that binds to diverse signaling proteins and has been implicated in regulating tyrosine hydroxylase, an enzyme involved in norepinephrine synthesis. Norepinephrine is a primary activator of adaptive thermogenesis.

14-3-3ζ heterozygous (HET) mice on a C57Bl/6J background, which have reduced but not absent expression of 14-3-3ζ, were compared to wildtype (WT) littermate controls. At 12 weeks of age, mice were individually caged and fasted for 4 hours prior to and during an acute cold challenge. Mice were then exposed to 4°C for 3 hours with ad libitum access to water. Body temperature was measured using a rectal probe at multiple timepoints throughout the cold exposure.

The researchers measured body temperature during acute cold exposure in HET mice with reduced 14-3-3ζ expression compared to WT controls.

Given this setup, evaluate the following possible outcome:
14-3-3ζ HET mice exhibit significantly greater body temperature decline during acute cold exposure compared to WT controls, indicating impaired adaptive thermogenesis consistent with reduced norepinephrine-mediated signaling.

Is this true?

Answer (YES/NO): NO